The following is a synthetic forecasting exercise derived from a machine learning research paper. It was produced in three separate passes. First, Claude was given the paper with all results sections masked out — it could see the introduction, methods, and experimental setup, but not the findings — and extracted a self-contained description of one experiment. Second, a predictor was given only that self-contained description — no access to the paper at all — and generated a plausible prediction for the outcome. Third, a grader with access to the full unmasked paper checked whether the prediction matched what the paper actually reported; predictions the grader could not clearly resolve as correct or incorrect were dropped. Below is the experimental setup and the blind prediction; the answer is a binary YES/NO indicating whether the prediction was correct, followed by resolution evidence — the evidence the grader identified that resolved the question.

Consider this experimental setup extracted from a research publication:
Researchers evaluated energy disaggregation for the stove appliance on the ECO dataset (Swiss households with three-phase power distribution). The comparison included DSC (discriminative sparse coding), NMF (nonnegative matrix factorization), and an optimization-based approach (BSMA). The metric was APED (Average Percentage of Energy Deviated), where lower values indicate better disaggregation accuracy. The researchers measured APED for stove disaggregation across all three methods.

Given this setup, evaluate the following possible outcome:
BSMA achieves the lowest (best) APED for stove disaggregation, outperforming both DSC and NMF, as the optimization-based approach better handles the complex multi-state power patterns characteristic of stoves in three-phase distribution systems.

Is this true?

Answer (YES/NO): YES